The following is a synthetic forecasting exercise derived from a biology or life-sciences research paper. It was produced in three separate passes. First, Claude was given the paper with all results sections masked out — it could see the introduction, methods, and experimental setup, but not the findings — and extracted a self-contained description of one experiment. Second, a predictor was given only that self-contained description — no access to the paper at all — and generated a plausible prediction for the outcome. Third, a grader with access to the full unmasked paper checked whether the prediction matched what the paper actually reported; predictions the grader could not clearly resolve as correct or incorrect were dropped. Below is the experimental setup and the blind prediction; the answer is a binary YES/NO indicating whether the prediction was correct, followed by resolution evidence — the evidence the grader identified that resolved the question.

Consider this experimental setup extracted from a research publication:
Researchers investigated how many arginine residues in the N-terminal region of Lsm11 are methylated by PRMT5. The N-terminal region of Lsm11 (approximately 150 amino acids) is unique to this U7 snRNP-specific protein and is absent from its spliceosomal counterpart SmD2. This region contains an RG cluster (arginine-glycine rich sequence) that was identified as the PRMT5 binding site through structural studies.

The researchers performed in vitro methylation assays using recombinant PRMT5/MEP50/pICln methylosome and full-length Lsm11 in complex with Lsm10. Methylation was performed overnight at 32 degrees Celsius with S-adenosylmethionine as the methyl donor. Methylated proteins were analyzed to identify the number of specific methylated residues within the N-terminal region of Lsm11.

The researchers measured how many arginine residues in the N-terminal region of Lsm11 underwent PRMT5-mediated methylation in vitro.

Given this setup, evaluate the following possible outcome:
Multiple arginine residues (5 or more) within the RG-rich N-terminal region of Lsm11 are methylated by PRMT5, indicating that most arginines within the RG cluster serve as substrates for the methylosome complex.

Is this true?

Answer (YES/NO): NO